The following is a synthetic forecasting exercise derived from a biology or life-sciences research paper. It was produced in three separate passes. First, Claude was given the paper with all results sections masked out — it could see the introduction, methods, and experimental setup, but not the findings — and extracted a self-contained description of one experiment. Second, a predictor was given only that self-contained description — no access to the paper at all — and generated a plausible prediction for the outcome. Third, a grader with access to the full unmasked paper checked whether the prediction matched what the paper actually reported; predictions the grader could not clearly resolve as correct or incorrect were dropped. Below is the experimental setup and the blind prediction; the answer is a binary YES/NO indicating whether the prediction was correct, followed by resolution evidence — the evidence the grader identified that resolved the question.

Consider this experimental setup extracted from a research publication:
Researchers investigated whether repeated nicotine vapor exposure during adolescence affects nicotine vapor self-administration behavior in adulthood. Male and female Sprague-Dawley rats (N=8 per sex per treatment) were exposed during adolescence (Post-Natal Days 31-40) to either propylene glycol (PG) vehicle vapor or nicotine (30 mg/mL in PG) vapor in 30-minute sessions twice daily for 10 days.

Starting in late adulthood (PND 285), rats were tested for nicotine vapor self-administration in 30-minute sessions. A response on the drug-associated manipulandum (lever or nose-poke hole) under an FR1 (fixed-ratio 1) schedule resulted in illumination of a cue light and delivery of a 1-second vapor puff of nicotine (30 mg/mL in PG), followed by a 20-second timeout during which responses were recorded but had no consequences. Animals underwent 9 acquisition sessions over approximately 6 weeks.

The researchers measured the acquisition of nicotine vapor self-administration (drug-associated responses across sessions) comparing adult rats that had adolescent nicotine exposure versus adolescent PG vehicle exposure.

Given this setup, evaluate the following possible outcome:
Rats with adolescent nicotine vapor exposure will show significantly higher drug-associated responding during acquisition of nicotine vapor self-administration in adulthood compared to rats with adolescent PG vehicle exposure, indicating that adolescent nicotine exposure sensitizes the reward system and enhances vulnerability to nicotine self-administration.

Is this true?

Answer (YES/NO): NO